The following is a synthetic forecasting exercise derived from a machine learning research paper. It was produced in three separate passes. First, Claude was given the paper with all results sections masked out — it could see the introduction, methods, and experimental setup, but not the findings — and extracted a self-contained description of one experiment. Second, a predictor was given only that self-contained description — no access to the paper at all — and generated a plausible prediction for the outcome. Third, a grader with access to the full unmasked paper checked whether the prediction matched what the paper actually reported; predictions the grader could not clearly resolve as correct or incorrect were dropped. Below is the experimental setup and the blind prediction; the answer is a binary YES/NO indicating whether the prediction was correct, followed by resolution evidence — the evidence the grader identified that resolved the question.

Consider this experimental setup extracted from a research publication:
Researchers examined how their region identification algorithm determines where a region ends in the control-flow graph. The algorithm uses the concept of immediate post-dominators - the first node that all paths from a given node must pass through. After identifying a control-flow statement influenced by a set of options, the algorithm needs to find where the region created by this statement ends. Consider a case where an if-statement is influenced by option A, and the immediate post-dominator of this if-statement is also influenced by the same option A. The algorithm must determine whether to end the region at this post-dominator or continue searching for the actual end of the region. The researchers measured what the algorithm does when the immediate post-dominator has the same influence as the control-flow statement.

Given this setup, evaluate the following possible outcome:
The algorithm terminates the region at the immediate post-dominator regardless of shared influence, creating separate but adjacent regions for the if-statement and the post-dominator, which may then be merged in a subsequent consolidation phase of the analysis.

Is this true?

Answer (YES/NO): NO